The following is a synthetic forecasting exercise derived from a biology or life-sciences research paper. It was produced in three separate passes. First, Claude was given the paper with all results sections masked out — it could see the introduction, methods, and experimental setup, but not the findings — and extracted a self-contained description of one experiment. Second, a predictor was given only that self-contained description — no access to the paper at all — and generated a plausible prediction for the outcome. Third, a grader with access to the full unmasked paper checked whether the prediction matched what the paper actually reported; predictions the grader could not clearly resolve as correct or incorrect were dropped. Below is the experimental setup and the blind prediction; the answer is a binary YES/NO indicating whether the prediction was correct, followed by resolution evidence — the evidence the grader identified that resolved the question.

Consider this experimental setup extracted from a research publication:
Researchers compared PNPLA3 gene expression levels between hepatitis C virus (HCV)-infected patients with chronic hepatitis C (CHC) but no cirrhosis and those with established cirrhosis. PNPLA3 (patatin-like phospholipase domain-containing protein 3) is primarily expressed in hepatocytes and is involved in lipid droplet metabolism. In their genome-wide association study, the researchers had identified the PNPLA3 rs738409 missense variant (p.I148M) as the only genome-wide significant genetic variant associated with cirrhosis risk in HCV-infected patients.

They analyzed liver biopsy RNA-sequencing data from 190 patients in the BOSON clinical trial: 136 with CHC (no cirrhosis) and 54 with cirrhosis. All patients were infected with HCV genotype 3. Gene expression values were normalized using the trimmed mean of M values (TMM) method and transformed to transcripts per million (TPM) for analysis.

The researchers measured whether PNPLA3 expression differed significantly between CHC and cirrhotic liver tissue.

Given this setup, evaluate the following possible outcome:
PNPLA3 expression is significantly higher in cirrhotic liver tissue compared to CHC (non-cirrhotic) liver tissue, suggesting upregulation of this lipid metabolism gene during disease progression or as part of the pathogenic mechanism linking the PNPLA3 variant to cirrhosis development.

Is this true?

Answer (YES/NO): NO